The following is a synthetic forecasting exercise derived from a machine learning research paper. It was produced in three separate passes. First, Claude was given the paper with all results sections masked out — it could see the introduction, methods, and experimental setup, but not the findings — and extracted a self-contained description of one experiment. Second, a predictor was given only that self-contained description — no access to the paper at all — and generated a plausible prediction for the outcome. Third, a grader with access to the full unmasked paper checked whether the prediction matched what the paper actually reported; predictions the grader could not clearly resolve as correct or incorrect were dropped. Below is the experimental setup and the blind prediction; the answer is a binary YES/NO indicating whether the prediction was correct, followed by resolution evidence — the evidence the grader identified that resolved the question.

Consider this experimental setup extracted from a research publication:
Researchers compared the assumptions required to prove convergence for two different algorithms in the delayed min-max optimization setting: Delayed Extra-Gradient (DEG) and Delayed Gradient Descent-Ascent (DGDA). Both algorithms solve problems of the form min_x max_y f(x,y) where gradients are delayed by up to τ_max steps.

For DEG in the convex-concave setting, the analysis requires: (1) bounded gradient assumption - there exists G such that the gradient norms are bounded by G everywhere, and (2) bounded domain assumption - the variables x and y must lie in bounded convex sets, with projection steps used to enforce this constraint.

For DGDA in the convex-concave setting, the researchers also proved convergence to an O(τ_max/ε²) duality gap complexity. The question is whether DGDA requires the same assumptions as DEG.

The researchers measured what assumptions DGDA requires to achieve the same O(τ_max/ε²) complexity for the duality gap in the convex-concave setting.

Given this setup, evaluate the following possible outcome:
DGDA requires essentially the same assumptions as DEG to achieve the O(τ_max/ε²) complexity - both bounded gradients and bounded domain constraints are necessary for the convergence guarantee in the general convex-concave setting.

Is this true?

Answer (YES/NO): NO